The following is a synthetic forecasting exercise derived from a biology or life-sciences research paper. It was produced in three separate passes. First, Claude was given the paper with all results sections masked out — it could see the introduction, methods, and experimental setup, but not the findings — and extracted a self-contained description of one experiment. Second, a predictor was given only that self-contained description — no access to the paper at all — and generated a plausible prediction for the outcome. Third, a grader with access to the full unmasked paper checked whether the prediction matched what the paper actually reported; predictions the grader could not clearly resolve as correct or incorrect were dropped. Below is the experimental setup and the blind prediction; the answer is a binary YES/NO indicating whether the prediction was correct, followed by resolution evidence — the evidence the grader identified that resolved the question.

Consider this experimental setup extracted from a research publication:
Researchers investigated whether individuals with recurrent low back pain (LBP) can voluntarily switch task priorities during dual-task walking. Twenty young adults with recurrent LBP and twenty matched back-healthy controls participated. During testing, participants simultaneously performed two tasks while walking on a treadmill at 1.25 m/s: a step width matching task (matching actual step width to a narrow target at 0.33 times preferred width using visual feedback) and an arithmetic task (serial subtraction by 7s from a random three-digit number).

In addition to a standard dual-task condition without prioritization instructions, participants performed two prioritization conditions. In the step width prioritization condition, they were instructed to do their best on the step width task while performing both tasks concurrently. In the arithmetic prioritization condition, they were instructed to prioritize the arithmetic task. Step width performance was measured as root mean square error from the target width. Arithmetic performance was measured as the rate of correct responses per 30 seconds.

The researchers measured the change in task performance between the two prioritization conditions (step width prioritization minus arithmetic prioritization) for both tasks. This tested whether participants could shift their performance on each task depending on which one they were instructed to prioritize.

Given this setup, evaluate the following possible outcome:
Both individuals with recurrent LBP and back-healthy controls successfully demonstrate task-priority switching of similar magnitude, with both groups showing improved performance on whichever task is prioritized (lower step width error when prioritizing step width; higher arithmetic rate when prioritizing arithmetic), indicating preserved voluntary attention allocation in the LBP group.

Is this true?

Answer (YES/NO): YES